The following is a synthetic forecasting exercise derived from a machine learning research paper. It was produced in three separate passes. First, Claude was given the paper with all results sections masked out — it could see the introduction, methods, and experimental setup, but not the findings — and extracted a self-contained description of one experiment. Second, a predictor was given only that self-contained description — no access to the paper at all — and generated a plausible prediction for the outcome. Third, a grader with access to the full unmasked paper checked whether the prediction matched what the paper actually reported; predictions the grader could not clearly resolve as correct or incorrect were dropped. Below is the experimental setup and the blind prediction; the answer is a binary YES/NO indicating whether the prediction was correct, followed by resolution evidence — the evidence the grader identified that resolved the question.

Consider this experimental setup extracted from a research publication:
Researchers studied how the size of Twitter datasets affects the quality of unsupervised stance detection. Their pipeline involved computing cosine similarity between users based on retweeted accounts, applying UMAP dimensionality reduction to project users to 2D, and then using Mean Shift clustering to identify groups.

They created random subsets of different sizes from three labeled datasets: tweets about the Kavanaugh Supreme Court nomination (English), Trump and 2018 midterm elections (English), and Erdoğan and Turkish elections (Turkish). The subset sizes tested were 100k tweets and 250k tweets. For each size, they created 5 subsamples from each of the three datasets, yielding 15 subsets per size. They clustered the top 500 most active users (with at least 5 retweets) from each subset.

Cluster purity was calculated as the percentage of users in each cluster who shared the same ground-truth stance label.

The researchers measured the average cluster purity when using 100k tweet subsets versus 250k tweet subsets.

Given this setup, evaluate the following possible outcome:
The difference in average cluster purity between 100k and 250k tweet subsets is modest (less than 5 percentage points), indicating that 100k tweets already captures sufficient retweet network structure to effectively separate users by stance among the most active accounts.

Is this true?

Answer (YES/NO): NO